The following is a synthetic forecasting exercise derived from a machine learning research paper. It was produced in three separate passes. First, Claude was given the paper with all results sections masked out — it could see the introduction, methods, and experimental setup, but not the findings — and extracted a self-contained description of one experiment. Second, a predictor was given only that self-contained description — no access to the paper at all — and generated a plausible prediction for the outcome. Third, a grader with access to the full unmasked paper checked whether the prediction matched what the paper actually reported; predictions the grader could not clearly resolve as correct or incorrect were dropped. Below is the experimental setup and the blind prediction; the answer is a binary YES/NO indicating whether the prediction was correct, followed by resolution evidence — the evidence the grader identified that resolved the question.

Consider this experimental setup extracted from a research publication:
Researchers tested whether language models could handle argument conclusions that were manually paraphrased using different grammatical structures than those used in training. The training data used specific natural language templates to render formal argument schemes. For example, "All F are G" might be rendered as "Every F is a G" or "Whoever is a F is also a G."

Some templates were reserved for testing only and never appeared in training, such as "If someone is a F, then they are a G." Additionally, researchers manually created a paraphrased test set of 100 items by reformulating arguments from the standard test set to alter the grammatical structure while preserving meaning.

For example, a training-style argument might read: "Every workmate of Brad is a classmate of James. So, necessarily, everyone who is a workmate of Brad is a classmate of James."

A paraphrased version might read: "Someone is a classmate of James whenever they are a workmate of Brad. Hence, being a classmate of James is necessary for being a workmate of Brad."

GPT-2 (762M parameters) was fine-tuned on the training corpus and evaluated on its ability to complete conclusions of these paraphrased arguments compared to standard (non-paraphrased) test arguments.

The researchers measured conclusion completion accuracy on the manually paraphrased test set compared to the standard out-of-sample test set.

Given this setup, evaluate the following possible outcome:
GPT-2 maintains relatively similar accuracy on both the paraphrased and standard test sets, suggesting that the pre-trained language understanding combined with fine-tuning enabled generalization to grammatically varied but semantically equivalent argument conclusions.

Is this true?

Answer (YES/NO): YES